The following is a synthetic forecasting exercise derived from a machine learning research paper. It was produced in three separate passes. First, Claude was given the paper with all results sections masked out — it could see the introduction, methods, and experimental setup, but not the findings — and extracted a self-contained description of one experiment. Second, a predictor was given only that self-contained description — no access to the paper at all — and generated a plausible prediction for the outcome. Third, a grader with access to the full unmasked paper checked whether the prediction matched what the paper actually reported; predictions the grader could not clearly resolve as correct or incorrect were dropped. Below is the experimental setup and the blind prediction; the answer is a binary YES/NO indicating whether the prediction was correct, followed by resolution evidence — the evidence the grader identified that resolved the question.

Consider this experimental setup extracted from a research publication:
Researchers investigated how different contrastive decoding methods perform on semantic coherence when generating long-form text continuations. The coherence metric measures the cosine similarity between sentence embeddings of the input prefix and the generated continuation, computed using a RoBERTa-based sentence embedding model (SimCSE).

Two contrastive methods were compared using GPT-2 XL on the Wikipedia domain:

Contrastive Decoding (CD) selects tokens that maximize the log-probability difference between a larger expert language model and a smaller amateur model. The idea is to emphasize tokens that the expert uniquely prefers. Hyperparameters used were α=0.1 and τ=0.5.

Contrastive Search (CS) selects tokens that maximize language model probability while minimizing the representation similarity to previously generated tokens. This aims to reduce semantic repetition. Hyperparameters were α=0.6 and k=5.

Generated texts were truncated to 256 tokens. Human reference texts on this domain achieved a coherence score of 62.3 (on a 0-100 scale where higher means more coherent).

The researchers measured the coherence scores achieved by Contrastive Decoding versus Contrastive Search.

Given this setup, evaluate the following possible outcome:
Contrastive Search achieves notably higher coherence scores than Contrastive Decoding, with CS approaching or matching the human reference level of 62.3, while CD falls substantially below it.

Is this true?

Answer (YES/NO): NO